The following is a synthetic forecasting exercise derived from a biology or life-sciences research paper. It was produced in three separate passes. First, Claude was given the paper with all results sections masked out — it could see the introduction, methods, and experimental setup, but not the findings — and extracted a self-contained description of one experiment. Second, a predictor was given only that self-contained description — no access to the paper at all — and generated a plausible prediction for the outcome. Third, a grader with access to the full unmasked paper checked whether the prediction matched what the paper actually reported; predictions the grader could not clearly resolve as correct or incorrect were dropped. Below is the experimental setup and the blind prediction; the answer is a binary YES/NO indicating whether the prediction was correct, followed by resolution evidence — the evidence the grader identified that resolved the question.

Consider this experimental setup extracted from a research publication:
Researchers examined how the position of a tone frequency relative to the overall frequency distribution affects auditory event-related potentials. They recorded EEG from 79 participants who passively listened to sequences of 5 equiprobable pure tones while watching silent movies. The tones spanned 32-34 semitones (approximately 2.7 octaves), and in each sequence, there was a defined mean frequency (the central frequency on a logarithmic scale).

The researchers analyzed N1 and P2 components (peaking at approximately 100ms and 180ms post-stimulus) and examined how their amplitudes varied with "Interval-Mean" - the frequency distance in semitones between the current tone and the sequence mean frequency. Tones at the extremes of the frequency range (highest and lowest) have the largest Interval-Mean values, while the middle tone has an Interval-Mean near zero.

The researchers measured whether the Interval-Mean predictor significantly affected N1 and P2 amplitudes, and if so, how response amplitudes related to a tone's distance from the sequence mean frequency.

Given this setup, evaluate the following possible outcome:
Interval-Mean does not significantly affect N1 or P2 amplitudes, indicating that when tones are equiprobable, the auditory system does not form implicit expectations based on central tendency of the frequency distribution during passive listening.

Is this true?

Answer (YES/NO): NO